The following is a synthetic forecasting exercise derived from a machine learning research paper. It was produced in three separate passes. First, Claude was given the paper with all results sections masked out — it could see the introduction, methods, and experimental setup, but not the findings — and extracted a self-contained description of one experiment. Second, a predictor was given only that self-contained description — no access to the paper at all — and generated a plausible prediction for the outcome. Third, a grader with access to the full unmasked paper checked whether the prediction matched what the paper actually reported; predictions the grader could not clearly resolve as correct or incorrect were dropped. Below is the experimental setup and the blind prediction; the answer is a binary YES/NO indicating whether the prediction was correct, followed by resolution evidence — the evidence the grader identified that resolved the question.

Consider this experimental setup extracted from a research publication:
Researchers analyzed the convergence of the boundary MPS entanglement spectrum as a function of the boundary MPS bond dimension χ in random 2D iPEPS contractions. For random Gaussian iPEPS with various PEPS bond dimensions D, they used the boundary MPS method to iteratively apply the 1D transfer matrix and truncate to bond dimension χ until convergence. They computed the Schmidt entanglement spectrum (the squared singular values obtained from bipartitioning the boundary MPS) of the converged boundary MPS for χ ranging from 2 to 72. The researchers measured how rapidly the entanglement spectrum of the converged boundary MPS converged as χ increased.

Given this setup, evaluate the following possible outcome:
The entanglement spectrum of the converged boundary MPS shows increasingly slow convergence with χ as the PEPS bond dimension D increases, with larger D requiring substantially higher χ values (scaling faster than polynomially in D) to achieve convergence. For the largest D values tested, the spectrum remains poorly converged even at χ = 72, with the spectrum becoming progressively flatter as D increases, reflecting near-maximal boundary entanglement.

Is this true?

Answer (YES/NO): NO